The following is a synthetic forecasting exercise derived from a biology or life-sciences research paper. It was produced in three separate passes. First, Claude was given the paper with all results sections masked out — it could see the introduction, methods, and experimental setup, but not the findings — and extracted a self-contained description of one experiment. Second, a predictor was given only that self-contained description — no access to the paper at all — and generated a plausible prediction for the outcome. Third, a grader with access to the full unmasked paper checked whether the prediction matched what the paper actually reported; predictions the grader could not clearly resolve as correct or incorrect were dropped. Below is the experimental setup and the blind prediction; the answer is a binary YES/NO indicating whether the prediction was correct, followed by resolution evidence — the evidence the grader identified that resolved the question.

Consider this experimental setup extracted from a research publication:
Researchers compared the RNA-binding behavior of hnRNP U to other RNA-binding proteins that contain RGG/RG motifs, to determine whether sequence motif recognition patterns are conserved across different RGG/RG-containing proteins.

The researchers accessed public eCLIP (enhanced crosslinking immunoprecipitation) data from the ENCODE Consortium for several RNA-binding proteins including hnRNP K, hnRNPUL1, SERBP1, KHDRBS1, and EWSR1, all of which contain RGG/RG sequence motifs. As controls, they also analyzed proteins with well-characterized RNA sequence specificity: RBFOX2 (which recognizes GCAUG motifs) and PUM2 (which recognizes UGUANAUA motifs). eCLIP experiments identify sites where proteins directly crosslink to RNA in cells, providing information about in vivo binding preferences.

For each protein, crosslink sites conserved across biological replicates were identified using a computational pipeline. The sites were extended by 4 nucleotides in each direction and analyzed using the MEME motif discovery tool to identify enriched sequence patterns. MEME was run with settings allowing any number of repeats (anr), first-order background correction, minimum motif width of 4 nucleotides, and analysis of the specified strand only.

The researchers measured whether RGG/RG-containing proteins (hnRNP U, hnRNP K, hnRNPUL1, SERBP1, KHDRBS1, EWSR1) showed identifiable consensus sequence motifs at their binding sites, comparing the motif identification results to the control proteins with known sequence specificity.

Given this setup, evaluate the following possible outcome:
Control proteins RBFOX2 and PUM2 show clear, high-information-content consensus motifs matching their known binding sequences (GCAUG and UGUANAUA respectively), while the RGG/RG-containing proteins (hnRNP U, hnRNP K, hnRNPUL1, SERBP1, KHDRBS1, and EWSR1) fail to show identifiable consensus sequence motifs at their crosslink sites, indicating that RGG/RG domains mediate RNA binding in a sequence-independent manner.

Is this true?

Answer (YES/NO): NO